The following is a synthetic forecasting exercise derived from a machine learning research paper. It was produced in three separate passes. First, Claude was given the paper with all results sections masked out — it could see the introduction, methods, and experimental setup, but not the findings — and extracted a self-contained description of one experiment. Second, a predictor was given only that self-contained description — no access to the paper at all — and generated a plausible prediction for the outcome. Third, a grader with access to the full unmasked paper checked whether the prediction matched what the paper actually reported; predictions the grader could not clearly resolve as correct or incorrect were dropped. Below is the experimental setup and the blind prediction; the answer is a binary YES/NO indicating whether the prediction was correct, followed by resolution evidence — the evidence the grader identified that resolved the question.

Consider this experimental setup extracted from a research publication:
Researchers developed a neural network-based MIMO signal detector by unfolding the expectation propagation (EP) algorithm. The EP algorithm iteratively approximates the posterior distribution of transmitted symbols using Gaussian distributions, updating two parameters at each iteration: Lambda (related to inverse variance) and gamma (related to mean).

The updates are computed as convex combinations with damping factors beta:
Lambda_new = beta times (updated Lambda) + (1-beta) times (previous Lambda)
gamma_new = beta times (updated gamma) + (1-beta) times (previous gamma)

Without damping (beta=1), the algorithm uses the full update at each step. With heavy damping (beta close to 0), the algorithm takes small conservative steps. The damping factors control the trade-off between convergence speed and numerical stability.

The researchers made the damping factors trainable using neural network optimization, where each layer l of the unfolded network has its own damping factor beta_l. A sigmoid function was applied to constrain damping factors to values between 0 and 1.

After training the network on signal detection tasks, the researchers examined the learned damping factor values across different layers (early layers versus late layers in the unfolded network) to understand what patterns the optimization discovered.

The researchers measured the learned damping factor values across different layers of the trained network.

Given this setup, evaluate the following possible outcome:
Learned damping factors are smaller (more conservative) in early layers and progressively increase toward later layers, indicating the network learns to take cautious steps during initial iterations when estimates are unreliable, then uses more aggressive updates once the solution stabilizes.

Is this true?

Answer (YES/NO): NO